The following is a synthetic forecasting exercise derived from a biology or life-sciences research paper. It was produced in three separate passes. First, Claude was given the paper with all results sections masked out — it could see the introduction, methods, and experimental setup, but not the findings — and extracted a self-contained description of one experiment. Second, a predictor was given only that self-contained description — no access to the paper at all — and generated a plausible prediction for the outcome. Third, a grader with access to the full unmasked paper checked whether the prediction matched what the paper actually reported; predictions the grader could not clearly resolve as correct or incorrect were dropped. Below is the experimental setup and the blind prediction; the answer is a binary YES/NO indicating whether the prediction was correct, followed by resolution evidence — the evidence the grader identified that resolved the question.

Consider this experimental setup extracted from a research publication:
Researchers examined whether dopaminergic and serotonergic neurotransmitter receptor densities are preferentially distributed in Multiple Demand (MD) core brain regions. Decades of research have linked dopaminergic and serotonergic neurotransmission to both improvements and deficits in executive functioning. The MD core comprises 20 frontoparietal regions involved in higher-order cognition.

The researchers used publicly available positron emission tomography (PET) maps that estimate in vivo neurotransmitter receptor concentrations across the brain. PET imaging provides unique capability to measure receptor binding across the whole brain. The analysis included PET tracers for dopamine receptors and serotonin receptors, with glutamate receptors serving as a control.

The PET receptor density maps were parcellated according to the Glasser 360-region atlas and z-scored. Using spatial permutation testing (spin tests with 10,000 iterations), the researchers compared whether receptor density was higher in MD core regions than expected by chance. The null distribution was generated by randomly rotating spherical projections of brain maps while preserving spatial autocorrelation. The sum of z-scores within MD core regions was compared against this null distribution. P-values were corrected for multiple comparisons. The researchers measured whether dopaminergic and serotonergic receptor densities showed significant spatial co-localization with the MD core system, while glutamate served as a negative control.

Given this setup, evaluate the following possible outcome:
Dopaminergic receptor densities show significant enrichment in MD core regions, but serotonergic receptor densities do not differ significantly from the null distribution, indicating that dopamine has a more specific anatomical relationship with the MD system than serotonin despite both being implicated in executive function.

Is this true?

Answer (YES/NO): NO